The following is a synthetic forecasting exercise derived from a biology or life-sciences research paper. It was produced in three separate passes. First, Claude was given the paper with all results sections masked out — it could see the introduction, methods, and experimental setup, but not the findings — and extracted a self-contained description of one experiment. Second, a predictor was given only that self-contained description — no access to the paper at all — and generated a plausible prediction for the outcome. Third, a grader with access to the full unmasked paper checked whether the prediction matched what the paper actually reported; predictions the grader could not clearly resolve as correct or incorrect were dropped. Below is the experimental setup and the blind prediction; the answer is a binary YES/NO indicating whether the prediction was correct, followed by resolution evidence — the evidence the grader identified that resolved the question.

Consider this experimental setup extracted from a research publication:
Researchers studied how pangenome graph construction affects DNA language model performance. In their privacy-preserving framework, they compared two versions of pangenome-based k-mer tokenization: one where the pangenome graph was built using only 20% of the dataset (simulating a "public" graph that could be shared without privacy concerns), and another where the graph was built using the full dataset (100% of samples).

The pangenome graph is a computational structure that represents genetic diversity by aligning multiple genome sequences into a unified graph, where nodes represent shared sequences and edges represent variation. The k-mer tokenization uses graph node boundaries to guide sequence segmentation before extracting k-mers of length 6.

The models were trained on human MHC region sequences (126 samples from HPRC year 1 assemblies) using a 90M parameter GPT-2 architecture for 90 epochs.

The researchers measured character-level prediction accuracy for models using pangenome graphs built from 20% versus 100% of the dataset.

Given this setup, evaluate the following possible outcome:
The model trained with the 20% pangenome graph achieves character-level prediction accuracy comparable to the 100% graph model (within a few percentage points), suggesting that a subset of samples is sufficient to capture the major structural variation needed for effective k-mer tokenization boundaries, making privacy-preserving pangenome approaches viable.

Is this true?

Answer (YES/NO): YES